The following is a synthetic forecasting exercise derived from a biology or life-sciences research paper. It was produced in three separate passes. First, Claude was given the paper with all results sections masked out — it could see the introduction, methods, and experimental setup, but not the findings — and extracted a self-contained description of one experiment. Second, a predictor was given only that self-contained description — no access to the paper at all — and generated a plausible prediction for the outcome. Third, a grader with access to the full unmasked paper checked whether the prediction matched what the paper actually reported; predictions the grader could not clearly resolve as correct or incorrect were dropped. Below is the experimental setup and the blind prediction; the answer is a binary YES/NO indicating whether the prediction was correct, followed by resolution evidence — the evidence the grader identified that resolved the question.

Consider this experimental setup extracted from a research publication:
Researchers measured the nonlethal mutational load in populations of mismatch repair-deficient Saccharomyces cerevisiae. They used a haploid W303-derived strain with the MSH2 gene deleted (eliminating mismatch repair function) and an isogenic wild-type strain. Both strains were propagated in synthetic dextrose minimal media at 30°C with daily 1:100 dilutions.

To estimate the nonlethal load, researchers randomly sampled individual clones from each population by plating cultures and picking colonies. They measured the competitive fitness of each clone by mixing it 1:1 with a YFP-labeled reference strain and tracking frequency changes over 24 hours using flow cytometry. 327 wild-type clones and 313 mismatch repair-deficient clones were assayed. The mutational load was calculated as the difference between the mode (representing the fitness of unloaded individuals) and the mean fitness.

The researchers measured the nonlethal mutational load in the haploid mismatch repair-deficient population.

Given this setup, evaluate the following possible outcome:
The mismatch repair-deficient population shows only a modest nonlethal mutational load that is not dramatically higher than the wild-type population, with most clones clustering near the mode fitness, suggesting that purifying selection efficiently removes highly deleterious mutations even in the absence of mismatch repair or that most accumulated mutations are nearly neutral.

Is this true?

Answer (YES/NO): NO